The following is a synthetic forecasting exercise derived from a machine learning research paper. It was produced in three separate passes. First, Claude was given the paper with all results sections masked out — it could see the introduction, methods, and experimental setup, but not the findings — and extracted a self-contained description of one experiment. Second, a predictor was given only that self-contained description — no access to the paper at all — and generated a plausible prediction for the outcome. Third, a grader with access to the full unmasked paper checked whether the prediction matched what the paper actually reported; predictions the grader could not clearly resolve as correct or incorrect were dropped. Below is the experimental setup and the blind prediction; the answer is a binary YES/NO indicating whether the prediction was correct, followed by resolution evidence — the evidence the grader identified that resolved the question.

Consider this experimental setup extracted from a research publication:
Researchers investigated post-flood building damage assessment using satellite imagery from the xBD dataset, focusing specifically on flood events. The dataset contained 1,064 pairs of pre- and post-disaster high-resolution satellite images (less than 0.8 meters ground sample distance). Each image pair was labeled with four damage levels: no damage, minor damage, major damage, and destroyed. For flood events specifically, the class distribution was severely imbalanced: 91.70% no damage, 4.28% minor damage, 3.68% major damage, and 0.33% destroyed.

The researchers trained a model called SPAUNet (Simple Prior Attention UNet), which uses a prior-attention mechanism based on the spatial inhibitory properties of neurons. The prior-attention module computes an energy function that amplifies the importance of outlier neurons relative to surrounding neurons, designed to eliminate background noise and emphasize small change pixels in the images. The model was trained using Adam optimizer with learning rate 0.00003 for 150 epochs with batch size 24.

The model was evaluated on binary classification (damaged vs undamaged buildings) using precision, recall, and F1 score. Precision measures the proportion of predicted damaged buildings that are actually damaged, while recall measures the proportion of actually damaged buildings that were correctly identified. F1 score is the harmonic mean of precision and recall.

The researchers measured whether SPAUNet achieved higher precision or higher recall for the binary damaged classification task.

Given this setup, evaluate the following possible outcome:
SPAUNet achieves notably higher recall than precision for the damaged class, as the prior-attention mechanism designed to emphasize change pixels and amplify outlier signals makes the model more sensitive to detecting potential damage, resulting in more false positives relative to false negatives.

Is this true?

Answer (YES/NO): YES